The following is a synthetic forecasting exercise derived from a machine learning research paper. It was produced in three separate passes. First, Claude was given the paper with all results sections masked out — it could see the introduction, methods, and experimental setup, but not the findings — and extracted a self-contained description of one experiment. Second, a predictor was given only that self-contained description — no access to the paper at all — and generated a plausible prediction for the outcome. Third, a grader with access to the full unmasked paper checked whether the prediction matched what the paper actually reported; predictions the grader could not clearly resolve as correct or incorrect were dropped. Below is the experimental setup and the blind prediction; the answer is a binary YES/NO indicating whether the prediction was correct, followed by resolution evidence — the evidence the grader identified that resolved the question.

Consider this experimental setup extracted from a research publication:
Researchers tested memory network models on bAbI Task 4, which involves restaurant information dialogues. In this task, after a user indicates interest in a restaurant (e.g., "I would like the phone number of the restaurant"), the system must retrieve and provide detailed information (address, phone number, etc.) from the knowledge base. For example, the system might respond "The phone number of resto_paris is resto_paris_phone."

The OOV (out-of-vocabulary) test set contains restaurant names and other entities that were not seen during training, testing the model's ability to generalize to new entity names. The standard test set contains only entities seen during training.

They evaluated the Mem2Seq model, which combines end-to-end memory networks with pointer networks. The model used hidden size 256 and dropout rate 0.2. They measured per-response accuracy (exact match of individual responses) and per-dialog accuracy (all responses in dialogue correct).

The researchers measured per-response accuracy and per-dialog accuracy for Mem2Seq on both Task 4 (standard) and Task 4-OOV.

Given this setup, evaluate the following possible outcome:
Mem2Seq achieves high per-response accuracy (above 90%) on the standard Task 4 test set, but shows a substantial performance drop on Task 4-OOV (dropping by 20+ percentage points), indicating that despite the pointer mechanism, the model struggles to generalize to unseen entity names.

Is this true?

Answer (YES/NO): NO